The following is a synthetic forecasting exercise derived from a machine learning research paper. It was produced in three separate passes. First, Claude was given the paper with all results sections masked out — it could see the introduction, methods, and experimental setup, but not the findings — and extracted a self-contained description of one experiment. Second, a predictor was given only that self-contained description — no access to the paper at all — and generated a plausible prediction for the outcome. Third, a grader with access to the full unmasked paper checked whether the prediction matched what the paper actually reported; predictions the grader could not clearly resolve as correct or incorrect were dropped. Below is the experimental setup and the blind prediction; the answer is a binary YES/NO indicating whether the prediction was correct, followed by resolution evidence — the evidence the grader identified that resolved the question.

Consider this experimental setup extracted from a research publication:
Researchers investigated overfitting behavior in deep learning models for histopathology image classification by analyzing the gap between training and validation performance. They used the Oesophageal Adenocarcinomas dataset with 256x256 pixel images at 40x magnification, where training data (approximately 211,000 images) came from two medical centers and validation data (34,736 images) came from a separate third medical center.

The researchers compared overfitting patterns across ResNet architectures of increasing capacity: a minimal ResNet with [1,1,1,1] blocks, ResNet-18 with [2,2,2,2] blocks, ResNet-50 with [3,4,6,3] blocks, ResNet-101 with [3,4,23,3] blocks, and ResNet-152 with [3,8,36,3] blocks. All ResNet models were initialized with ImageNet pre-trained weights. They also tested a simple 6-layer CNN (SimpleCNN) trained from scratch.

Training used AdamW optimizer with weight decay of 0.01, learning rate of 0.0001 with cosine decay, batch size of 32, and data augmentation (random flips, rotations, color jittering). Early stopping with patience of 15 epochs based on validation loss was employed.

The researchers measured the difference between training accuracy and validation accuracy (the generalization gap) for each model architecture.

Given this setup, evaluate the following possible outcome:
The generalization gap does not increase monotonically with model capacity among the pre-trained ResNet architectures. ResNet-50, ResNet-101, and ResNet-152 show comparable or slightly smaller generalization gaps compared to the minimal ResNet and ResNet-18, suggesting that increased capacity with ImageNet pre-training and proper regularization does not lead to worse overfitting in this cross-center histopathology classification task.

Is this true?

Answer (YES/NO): YES